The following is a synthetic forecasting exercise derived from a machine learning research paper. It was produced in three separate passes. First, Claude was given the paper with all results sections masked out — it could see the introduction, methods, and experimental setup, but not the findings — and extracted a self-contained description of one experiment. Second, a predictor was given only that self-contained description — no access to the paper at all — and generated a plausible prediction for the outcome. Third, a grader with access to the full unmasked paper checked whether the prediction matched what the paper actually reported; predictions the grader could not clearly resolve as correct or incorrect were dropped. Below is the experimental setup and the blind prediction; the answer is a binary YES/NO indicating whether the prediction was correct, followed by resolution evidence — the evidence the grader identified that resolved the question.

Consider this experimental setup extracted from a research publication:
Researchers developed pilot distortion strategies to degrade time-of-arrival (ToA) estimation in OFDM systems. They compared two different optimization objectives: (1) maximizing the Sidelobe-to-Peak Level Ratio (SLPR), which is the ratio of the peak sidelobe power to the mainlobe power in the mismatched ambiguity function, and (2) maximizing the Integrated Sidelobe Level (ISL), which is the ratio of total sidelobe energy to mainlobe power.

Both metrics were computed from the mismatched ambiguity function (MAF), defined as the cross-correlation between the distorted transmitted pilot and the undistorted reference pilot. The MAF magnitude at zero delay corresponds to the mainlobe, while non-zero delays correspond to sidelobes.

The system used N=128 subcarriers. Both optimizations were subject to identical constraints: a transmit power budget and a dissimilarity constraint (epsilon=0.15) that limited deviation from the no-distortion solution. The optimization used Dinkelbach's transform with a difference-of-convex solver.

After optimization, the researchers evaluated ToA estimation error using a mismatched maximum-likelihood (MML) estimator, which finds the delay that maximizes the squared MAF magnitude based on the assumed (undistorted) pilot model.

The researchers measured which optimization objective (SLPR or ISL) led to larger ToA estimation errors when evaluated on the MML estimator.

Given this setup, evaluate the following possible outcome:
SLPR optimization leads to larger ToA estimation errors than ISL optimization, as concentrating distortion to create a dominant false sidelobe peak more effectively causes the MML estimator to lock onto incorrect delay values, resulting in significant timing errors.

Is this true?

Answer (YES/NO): YES